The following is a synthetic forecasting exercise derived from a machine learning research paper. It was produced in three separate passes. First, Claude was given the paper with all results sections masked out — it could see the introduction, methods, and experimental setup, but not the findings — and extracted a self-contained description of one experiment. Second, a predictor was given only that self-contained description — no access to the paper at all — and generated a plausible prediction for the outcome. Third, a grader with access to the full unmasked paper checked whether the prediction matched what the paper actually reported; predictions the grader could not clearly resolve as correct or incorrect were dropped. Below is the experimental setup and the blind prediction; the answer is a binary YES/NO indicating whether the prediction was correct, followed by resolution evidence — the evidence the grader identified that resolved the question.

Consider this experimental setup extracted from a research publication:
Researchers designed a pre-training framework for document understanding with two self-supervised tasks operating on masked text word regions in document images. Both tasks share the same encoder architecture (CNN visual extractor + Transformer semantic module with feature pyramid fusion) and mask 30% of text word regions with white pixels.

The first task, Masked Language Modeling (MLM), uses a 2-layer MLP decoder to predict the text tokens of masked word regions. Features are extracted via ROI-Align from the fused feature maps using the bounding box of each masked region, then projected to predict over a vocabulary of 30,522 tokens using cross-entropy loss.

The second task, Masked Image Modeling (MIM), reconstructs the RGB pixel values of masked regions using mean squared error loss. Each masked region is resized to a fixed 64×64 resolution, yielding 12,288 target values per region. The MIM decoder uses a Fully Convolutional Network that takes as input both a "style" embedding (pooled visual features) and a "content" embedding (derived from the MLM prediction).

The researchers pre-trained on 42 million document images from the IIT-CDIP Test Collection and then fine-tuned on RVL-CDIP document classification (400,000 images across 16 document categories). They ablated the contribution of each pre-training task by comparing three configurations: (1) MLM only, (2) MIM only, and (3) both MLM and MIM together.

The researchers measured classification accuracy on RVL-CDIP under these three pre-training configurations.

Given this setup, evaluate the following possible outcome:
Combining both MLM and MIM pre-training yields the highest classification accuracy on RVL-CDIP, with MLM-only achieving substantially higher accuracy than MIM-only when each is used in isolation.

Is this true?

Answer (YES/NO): NO